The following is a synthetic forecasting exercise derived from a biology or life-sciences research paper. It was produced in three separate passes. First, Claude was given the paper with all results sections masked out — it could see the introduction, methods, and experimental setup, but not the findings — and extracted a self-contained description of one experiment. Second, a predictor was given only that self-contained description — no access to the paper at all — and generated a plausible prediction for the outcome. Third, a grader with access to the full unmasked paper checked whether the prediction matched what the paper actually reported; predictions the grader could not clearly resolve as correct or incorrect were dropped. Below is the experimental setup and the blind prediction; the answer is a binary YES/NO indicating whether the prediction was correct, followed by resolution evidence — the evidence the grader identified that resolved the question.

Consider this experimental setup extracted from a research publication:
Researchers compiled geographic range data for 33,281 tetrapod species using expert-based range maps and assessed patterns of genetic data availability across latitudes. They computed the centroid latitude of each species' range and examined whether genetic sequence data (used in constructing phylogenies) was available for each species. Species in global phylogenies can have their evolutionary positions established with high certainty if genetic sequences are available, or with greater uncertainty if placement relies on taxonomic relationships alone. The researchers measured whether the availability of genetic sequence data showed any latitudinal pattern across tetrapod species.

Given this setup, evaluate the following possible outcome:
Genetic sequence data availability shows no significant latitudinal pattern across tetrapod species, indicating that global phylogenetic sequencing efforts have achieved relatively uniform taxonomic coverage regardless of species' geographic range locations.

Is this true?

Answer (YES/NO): NO